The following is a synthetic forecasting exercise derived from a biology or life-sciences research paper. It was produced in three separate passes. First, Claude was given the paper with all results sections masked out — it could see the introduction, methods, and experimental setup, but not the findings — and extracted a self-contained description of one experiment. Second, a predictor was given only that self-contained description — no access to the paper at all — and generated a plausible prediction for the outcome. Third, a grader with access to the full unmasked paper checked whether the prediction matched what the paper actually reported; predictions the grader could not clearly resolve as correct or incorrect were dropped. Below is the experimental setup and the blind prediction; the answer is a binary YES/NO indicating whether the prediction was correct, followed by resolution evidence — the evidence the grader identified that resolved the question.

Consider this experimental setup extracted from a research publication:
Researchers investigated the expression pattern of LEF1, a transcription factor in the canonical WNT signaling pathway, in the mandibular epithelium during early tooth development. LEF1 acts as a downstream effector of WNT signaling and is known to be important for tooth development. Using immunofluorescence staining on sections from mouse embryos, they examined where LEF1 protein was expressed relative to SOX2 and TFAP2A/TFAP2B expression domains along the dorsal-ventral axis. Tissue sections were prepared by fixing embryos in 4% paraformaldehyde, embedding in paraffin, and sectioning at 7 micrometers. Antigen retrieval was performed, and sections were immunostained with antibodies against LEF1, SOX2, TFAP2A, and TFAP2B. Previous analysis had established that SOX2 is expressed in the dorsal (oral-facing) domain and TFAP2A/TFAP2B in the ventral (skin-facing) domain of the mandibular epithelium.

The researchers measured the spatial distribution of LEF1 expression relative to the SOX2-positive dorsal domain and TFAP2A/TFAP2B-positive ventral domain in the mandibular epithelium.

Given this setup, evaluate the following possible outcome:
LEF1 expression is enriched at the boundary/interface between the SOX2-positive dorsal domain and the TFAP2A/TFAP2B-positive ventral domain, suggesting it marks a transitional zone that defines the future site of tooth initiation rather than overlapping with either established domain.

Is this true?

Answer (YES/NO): NO